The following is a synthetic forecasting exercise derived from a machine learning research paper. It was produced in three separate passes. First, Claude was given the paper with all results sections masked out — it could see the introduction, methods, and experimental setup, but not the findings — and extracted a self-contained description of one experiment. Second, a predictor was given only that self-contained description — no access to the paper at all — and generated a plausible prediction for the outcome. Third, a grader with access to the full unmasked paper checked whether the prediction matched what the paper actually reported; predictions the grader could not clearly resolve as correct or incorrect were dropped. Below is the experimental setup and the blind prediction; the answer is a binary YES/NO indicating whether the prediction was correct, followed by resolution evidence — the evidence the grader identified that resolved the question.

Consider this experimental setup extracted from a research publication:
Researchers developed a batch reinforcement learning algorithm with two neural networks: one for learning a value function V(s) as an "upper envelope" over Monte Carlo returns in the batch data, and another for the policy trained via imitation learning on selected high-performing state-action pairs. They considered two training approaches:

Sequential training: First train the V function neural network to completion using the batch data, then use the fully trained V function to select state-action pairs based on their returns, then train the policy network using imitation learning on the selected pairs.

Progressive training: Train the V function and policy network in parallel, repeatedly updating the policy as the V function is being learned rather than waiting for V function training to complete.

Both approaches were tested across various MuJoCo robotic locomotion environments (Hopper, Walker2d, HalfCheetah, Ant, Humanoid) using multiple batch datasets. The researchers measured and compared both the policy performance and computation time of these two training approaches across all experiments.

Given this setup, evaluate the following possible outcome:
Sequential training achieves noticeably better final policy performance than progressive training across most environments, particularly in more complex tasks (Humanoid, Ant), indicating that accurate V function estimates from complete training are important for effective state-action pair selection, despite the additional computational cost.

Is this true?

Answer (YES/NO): NO